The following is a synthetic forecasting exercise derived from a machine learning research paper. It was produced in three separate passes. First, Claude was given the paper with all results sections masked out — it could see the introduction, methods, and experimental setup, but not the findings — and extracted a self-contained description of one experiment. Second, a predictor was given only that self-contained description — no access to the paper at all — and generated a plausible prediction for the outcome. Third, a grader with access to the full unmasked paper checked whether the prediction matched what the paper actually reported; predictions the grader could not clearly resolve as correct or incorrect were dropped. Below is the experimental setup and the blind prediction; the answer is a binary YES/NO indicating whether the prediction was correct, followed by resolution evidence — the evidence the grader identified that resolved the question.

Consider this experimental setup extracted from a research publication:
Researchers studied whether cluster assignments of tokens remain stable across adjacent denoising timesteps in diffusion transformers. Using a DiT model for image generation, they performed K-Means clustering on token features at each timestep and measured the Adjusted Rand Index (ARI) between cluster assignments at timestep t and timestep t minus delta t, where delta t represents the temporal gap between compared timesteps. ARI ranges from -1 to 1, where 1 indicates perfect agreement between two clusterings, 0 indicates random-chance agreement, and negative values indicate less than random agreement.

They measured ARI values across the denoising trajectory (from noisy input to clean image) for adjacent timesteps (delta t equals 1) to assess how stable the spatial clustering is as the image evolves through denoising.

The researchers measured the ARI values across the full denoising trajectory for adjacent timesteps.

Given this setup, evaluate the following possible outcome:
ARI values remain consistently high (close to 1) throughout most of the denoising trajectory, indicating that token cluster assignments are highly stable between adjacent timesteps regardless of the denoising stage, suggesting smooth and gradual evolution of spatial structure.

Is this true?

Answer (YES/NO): YES